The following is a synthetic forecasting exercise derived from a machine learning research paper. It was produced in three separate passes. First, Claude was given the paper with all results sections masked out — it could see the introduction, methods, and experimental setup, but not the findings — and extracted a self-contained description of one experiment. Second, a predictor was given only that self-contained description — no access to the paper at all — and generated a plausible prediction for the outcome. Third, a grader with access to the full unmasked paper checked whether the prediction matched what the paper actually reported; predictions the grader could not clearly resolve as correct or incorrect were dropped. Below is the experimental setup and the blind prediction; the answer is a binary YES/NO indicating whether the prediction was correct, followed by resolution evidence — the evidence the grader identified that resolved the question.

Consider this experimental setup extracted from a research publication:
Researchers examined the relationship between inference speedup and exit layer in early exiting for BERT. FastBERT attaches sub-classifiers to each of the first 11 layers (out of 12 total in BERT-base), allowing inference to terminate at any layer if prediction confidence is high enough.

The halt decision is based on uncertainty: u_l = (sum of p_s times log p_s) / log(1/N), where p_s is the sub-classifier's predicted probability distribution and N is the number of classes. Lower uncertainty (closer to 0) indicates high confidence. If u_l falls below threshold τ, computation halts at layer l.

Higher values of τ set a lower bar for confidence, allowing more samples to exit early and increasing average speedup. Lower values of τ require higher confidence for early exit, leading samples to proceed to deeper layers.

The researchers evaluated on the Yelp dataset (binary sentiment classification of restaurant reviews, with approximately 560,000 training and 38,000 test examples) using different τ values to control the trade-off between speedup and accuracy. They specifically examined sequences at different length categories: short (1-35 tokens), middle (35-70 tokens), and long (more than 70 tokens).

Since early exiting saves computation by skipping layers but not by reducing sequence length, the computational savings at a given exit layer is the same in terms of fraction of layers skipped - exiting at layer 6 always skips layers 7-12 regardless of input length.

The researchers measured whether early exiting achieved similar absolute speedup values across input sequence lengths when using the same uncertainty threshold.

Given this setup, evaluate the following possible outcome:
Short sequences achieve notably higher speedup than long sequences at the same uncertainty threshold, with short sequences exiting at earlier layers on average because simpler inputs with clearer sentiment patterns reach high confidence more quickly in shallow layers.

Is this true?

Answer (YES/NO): YES